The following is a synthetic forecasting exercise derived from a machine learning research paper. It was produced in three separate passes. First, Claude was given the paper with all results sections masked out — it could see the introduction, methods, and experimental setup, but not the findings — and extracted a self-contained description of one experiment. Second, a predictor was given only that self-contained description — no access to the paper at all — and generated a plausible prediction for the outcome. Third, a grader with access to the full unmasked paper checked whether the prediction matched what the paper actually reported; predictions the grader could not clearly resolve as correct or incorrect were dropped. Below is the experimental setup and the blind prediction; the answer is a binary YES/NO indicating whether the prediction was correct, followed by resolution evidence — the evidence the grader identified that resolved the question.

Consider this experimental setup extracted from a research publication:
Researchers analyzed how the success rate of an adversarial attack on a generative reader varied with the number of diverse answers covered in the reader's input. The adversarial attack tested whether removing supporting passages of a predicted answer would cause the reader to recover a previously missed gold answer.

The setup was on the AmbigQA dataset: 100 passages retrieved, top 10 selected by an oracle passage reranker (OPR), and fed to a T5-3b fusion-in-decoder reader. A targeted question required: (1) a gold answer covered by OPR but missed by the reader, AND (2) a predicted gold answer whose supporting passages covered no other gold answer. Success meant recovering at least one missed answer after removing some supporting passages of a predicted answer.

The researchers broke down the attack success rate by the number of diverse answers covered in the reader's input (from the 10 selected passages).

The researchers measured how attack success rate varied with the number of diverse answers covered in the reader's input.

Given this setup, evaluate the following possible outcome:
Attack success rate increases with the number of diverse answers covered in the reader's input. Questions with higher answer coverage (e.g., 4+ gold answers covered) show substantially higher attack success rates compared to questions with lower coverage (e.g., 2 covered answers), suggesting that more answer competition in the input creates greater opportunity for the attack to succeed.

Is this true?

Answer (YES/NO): YES